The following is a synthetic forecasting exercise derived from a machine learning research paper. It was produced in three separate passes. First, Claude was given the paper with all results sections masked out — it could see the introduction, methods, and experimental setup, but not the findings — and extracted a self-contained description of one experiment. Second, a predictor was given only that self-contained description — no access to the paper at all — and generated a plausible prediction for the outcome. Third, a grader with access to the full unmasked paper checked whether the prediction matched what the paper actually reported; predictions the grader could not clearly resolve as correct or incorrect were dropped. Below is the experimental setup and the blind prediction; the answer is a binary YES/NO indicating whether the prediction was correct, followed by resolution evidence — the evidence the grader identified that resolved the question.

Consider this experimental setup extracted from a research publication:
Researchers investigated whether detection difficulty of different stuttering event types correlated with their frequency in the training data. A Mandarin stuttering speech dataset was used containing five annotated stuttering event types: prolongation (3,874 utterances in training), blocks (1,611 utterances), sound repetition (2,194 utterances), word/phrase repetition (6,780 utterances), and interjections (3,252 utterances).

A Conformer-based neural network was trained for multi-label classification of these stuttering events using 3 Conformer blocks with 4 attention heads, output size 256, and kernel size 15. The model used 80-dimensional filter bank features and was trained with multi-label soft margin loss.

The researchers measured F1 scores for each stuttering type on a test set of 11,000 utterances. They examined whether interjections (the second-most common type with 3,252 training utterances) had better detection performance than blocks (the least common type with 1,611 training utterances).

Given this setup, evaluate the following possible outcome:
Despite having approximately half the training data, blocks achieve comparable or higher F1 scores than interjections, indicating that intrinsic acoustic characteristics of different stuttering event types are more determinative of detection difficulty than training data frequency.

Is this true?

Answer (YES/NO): NO